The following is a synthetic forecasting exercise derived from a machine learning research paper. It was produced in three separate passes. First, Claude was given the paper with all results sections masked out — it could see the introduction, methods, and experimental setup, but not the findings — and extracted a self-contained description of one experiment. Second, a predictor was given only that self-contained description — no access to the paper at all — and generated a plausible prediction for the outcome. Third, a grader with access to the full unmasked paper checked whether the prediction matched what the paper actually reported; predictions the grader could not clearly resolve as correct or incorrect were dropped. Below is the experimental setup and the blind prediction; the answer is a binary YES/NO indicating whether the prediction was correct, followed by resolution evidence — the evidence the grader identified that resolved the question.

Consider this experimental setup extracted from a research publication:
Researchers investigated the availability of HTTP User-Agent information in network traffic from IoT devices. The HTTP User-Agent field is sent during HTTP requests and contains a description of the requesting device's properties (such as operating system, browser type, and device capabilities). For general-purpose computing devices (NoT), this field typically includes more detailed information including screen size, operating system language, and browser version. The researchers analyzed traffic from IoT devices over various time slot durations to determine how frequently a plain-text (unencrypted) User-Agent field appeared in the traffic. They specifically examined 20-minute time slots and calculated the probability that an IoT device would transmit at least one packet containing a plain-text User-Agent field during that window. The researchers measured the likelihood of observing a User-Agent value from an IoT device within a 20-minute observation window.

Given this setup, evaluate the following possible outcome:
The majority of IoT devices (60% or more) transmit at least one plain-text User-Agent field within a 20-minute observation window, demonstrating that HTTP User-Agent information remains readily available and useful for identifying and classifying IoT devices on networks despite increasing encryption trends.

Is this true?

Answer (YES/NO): NO